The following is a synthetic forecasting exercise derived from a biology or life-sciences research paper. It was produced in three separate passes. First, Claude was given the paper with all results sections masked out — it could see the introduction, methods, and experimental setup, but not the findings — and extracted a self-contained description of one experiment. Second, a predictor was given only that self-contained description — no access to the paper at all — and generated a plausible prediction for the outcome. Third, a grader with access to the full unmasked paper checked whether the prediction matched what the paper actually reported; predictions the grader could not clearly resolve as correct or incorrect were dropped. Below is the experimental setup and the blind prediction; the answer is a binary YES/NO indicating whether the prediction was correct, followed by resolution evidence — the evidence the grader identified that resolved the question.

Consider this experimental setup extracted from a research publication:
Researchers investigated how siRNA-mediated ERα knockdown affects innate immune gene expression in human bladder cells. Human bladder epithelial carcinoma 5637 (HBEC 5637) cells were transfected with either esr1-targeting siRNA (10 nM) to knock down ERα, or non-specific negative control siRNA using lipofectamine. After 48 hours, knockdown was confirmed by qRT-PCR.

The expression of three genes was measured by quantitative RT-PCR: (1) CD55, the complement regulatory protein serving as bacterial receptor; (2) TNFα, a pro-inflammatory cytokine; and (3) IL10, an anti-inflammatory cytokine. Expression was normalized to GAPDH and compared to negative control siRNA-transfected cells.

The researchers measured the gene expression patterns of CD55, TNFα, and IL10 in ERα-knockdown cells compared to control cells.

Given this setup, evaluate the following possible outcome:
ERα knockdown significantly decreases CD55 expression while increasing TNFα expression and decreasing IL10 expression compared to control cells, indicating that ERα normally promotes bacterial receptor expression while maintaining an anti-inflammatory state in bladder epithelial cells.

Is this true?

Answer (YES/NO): NO